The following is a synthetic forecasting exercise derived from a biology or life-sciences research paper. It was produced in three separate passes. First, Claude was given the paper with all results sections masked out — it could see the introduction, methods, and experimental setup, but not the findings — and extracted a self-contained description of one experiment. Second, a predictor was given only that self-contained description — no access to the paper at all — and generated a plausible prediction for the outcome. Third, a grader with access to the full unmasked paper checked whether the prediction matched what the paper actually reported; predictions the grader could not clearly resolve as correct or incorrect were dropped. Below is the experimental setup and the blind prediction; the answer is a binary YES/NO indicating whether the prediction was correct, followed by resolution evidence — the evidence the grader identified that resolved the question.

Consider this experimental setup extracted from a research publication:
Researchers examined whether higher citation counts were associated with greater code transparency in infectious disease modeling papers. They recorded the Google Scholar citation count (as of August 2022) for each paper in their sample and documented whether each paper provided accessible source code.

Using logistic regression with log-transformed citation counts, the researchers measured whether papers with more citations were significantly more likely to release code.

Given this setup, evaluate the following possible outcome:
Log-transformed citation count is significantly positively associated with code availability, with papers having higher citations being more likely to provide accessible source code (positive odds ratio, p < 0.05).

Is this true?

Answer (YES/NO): YES